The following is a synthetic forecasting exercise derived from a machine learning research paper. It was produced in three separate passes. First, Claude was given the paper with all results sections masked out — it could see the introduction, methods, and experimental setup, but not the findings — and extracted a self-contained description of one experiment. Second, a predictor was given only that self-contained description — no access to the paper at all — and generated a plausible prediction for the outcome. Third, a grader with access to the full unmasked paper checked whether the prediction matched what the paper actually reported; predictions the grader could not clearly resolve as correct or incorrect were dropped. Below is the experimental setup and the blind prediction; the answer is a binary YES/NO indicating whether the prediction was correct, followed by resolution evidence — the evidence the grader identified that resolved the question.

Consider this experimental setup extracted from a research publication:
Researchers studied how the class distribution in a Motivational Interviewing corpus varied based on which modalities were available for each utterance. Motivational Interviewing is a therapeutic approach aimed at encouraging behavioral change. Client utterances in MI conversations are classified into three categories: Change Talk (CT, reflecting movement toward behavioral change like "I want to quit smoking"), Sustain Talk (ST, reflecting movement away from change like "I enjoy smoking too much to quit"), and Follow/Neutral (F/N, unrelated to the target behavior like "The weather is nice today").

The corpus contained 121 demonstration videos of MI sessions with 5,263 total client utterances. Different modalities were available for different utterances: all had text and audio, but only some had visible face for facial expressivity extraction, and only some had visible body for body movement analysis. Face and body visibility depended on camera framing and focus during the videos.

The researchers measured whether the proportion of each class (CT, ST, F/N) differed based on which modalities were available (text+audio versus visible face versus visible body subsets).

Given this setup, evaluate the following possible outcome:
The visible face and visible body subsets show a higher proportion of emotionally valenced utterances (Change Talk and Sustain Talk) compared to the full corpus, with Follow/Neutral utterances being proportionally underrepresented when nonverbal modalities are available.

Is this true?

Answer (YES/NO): NO